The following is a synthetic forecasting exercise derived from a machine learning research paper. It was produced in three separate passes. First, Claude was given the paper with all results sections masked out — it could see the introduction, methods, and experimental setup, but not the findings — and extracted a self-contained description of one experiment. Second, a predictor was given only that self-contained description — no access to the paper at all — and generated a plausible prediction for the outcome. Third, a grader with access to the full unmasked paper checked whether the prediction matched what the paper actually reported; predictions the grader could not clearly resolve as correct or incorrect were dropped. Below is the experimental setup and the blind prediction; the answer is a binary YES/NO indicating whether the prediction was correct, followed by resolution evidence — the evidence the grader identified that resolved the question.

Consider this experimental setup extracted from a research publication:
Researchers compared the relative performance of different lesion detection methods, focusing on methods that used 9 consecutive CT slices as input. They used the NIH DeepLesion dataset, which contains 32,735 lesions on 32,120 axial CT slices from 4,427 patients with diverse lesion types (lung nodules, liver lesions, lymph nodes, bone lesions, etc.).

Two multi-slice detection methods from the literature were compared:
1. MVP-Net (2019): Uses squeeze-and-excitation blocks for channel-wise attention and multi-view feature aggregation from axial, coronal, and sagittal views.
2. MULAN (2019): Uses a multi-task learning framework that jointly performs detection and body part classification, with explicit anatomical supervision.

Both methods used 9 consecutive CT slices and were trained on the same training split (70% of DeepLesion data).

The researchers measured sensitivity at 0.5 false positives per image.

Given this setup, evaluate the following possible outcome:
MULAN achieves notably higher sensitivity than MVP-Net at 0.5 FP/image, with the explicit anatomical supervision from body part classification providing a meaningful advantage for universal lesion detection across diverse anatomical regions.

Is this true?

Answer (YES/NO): YES